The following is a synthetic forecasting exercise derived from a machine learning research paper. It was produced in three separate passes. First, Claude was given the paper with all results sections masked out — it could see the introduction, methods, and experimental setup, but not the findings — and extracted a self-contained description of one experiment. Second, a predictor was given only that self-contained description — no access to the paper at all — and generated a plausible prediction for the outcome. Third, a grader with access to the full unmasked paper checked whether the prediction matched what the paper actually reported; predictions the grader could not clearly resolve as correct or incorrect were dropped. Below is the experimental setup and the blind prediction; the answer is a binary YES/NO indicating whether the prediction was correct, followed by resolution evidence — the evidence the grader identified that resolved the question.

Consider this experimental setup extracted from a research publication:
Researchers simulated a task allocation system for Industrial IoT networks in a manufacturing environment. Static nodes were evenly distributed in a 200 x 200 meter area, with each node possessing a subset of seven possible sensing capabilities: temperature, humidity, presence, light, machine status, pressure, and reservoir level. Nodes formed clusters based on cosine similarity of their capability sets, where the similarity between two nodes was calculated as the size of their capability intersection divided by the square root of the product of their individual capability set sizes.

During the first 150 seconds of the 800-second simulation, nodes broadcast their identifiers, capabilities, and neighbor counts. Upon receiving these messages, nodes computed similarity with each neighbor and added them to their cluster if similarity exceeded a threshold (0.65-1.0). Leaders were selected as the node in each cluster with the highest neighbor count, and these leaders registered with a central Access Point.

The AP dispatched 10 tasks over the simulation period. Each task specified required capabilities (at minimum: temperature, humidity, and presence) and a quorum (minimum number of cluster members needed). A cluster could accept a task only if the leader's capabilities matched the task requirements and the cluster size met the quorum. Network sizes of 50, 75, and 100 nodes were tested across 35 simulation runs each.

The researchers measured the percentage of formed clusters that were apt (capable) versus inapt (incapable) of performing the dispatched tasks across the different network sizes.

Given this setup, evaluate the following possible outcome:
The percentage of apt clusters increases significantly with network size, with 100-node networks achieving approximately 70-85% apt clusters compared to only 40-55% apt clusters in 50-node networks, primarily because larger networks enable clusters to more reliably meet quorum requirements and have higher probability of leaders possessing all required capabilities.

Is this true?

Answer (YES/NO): NO